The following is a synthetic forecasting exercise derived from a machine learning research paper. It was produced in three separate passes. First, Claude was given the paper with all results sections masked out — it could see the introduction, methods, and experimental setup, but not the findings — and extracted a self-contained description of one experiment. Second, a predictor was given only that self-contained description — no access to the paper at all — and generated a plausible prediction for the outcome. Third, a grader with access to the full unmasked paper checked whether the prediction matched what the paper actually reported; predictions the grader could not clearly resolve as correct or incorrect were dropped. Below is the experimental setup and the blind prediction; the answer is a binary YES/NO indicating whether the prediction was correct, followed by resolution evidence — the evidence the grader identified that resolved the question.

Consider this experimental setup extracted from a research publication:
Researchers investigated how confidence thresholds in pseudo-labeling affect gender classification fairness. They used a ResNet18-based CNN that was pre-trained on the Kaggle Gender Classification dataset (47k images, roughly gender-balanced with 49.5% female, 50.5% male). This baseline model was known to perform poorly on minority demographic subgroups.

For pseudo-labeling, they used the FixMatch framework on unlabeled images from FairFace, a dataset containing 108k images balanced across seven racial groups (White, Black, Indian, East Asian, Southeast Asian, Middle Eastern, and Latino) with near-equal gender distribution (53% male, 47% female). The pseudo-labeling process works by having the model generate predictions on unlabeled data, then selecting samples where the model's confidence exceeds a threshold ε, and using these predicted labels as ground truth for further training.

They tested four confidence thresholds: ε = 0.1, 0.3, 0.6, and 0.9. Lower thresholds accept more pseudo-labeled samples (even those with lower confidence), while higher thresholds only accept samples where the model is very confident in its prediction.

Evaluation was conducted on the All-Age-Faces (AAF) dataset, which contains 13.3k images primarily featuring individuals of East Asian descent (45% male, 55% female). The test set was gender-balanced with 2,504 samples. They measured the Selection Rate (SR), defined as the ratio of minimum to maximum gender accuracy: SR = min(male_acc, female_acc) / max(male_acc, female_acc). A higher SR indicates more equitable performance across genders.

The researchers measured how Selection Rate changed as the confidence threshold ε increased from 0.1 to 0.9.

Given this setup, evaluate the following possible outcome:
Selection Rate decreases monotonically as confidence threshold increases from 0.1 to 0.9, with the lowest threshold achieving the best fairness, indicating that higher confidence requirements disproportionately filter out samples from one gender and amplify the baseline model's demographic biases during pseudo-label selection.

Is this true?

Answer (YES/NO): NO